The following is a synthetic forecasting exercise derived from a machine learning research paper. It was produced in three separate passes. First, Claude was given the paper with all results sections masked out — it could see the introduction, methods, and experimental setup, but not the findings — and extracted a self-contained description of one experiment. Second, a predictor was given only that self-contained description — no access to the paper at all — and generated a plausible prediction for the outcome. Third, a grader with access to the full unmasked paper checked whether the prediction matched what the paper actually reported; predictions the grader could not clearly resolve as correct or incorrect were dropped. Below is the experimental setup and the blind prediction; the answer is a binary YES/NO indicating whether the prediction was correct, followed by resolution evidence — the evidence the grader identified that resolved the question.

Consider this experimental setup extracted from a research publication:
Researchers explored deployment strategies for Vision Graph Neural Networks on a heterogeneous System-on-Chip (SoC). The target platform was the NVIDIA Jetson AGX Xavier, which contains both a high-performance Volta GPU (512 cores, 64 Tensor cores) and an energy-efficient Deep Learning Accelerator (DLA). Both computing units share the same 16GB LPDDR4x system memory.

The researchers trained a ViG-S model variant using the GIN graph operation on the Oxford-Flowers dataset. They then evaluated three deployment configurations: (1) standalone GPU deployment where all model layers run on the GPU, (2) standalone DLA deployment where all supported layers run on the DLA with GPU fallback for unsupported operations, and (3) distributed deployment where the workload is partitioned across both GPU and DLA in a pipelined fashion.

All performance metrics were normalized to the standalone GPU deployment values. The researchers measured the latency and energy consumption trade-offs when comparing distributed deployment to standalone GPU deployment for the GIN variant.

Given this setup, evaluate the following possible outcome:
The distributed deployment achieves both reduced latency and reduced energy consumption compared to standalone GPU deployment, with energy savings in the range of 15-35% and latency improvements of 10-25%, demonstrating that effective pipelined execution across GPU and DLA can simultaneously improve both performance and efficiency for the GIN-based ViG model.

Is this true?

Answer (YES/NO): NO